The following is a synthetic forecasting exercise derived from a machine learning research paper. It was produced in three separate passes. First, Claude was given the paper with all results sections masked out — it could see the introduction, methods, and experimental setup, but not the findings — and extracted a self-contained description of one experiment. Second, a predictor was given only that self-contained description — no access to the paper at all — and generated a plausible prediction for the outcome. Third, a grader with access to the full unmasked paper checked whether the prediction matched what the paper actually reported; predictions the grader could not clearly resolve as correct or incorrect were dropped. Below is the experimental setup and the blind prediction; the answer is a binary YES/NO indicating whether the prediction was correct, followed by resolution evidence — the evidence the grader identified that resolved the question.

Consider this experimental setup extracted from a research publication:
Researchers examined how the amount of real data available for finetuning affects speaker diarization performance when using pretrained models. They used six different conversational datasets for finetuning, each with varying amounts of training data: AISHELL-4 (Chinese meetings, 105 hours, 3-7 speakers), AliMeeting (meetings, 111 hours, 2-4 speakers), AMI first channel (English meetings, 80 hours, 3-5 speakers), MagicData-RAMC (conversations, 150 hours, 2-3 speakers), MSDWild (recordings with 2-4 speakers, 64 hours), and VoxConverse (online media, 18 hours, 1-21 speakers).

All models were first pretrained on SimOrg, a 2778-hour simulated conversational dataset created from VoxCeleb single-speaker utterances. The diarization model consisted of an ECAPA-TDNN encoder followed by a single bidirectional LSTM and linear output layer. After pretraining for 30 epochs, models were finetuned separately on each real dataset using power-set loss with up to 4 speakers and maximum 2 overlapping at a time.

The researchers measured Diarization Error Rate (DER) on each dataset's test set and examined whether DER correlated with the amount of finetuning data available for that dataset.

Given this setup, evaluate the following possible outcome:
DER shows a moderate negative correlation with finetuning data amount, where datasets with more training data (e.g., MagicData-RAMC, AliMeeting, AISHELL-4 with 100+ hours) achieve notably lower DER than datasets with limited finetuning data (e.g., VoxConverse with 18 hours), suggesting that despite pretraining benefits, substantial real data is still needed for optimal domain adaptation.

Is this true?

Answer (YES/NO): NO